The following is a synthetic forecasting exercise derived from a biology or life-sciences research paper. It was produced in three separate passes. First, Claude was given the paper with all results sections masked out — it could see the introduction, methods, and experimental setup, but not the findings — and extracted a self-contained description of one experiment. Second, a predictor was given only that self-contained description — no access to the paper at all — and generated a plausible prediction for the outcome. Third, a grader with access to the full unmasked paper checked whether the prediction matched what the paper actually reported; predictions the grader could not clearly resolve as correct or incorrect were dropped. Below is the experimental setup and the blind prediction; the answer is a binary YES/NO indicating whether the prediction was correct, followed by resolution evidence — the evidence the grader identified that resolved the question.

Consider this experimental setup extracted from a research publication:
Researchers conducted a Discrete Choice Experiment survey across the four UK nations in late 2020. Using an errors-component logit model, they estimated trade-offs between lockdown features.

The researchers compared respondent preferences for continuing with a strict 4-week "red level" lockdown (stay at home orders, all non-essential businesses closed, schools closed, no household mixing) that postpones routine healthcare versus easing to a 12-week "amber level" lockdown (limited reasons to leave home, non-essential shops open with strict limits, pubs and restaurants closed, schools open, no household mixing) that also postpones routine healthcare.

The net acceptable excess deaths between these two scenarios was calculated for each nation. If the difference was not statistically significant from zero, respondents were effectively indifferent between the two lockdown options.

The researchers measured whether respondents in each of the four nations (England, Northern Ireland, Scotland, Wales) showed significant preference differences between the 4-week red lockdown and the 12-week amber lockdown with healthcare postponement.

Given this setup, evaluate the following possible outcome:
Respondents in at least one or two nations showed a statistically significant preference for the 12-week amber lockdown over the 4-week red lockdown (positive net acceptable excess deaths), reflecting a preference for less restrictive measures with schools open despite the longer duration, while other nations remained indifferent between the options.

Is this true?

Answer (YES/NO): YES